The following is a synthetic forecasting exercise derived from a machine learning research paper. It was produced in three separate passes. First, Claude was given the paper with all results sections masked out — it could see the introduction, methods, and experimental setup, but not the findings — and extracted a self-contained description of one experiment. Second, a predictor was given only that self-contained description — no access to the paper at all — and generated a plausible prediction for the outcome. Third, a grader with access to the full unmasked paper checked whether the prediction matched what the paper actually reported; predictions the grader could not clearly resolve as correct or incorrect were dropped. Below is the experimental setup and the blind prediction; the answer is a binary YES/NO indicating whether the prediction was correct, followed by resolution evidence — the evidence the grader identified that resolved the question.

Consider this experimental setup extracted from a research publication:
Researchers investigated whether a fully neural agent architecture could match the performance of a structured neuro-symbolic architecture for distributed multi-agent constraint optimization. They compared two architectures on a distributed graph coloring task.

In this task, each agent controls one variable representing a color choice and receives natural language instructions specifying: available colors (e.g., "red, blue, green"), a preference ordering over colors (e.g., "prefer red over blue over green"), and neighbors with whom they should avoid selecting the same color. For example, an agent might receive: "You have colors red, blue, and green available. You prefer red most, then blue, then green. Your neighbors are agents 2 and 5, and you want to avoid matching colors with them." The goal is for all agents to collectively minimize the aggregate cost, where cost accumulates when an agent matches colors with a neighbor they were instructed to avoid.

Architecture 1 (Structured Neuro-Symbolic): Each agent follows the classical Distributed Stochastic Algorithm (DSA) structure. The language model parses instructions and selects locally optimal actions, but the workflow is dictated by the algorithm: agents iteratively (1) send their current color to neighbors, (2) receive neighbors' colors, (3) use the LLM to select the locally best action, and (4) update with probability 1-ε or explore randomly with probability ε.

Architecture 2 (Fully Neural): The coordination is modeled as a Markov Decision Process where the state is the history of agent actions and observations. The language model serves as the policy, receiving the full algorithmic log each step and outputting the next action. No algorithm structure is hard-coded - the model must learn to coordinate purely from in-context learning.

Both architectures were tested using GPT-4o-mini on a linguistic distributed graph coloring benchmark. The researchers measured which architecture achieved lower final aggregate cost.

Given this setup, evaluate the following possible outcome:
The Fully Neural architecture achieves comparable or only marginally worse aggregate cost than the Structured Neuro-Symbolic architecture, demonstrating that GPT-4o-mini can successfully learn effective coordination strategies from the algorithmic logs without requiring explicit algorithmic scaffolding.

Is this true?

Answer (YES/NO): YES